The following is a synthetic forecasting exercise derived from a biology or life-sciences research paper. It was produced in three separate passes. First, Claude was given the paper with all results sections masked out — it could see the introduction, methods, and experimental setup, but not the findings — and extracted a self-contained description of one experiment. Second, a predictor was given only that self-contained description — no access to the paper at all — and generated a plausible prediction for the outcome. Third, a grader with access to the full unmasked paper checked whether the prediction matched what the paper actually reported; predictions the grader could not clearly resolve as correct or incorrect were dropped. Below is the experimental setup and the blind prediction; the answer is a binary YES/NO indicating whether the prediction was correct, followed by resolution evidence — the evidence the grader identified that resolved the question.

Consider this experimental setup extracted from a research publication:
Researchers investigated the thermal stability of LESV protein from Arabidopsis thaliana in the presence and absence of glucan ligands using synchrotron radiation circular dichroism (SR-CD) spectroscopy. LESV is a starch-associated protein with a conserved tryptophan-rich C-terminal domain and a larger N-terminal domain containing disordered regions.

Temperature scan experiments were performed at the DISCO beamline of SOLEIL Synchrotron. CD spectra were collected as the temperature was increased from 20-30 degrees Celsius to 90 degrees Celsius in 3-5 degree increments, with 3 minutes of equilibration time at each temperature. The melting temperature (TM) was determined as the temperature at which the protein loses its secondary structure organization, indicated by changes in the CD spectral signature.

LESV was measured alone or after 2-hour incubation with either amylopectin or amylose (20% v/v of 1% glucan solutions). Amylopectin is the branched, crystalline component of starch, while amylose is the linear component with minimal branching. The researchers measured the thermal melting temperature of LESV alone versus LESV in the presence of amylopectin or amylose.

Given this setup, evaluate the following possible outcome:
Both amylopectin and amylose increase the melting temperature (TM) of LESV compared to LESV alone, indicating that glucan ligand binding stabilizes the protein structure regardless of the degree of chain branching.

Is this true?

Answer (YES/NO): YES